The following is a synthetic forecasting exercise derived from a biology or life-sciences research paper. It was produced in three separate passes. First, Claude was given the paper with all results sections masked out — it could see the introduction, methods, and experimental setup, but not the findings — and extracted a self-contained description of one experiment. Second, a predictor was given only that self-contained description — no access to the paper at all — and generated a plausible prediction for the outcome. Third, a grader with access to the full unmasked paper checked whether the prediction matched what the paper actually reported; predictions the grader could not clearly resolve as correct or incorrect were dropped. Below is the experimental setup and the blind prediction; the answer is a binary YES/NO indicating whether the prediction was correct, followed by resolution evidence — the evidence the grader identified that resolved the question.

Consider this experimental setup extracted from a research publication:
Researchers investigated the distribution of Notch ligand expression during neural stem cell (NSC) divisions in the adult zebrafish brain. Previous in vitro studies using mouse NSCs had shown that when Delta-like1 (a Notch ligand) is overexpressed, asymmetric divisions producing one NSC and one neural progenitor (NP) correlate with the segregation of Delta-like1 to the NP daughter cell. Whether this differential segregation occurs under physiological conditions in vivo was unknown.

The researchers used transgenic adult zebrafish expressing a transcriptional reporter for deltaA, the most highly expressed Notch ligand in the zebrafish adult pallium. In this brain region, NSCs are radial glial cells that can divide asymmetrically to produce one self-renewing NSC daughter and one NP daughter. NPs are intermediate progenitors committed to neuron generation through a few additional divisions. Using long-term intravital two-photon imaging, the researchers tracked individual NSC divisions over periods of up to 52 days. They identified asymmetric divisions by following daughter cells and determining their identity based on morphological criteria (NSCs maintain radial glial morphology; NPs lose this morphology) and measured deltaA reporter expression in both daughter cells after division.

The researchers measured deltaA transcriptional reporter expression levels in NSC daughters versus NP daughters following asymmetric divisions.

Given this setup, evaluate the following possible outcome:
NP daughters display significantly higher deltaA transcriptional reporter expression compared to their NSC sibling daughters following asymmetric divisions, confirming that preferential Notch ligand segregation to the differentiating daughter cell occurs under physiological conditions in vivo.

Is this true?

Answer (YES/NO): NO